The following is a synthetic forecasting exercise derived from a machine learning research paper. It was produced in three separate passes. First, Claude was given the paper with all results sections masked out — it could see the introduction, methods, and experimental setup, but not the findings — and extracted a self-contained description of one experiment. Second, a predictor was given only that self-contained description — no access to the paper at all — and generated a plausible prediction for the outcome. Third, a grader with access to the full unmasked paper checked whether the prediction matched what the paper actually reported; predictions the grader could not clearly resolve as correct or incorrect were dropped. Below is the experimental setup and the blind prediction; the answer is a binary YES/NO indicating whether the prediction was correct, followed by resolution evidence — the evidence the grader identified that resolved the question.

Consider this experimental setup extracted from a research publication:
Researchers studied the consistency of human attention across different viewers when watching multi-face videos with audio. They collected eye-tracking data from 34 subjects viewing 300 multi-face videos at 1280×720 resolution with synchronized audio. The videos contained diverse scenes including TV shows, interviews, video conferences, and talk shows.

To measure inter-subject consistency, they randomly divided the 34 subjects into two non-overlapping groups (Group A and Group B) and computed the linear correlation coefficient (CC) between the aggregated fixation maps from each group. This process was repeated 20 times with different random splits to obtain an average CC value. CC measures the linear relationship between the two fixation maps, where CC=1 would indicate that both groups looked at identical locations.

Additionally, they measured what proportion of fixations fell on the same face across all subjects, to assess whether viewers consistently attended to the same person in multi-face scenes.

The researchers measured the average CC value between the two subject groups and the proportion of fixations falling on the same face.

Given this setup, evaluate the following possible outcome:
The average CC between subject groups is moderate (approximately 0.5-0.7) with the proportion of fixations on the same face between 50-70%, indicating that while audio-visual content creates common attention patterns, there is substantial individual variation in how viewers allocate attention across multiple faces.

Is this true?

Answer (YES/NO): NO